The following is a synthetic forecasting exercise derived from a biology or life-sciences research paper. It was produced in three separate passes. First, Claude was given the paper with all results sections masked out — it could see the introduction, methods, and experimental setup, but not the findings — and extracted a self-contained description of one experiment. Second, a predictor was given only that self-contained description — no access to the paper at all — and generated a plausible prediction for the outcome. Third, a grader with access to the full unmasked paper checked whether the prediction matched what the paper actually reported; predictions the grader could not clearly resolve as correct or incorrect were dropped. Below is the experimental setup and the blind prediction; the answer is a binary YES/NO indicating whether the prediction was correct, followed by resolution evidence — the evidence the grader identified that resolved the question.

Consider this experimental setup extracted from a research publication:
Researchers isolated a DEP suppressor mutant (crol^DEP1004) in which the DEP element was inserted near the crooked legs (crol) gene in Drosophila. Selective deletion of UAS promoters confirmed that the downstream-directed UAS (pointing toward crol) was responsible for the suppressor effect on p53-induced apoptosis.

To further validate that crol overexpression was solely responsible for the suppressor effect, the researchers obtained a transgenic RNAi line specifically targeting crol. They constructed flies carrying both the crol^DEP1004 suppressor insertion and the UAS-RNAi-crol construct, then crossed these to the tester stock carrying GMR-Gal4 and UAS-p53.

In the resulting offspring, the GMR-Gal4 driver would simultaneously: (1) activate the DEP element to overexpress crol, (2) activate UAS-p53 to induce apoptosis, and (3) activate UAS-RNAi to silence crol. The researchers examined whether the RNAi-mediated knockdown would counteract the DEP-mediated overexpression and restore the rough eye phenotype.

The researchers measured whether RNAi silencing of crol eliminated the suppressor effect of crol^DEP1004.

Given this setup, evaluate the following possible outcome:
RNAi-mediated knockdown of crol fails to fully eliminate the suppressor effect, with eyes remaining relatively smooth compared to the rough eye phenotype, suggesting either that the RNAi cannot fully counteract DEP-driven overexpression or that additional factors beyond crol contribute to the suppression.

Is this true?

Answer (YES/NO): YES